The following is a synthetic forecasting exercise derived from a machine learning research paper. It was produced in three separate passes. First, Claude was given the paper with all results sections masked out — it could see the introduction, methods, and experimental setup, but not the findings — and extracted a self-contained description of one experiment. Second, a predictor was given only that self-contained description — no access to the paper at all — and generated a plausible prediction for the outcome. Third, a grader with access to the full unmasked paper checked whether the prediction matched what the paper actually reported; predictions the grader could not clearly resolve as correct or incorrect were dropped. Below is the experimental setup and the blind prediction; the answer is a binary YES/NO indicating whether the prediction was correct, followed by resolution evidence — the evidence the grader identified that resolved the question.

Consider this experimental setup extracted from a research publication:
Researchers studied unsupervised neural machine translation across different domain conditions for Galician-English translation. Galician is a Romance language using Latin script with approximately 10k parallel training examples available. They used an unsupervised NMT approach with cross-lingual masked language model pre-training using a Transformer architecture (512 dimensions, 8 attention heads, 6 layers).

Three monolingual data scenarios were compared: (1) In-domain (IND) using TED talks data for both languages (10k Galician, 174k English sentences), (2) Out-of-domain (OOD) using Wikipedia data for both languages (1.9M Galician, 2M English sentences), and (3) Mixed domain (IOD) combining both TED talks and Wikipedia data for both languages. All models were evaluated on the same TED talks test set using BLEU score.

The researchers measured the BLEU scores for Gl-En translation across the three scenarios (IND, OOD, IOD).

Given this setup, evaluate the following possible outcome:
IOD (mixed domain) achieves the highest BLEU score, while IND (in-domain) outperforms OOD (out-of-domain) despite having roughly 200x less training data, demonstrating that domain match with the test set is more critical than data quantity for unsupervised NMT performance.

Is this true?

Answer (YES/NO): NO